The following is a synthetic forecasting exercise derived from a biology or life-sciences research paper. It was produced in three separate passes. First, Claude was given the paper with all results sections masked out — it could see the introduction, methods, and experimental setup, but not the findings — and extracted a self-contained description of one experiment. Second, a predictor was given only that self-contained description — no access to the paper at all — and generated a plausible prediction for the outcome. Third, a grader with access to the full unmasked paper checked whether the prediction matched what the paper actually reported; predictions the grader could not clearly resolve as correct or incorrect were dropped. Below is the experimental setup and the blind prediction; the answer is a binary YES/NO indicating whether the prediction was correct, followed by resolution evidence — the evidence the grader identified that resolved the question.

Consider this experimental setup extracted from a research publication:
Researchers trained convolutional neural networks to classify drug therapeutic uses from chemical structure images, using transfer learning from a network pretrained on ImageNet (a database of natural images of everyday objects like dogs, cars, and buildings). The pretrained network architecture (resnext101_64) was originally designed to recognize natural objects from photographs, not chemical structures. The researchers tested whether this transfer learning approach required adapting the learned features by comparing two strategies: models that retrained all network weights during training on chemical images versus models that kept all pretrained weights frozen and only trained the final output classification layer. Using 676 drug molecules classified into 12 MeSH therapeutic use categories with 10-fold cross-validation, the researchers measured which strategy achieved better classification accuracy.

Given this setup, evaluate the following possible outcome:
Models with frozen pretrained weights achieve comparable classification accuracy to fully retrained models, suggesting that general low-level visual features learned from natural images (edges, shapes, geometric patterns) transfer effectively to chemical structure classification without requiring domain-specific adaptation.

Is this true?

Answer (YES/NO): NO